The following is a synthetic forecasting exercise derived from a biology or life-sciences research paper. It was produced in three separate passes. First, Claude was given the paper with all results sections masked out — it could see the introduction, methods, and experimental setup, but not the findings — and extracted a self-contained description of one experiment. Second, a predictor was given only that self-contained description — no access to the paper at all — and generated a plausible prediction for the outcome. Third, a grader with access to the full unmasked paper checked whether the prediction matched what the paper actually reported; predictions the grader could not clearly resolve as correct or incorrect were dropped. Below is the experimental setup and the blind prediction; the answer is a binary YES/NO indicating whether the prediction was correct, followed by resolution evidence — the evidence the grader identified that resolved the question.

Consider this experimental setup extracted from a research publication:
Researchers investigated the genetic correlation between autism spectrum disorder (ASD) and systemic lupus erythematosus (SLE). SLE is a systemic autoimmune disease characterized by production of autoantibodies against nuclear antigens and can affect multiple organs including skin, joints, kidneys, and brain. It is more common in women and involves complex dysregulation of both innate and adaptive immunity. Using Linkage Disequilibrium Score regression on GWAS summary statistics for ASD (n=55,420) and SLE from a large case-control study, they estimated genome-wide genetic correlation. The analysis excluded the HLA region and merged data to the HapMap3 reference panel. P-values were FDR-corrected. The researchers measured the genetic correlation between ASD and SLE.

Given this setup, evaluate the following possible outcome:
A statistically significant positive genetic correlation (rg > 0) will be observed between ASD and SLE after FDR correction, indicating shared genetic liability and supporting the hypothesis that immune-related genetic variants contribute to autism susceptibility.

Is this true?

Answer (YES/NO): NO